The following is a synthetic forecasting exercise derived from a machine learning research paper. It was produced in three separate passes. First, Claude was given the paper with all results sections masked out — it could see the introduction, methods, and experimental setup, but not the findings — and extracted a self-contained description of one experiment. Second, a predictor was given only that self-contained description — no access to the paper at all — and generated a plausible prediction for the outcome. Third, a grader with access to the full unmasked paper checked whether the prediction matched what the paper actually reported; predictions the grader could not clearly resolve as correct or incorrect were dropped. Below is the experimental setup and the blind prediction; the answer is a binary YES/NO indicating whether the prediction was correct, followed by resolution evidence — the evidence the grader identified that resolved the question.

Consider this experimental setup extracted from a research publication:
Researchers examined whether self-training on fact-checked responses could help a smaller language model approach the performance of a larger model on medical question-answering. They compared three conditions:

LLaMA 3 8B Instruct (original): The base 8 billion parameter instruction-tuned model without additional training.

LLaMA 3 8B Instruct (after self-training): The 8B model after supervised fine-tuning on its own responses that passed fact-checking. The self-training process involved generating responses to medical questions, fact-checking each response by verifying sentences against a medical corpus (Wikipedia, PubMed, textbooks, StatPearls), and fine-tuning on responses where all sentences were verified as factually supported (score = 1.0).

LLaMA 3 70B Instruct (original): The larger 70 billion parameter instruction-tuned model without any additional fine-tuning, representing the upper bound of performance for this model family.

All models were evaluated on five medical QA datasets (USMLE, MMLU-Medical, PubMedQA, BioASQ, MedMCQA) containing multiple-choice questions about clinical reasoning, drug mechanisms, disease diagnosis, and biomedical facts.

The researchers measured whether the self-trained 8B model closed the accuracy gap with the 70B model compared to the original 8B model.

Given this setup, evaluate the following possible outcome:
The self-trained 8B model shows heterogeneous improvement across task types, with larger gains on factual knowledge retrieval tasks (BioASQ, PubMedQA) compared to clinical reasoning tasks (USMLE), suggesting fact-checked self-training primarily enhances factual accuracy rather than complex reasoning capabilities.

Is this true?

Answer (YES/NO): NO